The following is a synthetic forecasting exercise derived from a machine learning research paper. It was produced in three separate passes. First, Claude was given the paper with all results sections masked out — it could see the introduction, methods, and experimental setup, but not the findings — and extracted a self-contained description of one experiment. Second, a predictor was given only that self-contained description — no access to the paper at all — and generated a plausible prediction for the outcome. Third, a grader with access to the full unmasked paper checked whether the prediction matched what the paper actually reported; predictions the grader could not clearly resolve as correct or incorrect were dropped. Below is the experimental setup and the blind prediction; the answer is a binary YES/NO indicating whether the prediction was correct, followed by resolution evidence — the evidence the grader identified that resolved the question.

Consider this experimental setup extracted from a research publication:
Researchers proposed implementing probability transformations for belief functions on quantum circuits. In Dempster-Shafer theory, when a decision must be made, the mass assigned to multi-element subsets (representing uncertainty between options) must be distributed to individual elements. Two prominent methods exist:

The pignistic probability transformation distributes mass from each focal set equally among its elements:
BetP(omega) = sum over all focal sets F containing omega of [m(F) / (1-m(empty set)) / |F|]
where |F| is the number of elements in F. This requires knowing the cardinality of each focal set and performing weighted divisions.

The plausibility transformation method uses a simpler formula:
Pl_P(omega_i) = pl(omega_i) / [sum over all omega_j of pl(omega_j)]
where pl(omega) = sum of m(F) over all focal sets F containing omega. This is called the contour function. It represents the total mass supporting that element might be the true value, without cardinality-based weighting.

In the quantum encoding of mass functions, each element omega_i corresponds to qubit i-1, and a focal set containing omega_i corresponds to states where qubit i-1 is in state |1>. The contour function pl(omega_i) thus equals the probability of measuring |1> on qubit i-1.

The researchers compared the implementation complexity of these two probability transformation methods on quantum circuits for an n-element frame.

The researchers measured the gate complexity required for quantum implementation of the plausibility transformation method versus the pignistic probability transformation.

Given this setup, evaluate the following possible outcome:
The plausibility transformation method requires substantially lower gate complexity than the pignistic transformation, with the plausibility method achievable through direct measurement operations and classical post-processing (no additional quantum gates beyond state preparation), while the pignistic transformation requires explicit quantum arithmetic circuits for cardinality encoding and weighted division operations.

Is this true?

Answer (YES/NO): NO